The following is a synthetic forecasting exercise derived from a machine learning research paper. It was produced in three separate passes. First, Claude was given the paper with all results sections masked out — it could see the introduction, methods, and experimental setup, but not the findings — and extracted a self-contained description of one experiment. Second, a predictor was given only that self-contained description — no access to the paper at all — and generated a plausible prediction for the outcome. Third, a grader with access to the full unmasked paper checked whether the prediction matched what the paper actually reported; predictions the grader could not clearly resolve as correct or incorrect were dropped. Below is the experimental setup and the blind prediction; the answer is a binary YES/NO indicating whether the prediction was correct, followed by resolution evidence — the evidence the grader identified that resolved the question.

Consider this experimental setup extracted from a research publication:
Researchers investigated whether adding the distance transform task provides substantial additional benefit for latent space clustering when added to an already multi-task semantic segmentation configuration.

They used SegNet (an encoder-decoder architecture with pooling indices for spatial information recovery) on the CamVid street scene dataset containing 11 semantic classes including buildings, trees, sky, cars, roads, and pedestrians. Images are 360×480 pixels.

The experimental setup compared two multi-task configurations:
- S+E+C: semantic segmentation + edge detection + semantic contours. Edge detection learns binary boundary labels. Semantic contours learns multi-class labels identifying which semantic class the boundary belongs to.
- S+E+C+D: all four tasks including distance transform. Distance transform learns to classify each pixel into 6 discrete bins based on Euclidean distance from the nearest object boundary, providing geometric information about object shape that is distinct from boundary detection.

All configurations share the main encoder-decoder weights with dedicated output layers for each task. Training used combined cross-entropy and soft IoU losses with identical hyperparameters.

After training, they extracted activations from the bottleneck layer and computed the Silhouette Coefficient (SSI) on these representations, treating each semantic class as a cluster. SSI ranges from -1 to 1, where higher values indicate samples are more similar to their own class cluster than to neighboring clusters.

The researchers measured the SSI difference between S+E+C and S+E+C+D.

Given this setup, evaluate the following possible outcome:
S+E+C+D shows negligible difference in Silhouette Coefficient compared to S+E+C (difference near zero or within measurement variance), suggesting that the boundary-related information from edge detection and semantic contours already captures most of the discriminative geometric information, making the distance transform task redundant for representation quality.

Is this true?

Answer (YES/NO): NO